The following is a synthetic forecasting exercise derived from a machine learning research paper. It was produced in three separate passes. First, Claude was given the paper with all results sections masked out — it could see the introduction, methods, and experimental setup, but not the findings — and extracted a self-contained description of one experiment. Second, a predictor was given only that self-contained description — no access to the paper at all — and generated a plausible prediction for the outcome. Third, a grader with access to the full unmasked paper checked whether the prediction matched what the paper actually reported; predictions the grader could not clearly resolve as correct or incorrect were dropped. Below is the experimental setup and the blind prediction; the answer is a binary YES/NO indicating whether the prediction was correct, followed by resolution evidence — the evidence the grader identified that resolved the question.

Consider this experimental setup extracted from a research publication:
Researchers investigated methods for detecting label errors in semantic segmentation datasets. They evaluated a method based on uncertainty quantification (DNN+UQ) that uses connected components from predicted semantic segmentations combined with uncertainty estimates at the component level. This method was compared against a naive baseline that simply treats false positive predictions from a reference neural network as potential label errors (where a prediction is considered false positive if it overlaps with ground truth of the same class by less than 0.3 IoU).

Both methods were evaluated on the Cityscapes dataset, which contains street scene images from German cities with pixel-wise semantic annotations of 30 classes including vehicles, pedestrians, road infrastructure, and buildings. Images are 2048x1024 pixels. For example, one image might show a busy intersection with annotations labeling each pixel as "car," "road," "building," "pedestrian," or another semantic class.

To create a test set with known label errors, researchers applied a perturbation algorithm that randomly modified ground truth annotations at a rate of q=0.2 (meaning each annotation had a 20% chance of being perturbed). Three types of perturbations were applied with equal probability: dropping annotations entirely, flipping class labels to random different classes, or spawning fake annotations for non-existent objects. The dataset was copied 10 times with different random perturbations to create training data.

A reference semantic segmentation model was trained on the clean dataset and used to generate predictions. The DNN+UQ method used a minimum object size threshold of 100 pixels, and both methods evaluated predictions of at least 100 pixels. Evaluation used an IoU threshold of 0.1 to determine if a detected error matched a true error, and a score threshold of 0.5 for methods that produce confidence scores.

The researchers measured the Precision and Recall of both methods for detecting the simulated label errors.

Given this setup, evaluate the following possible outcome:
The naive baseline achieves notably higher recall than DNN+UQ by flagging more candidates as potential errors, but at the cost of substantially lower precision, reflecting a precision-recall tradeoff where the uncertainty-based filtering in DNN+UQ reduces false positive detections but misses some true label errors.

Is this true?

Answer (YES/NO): YES